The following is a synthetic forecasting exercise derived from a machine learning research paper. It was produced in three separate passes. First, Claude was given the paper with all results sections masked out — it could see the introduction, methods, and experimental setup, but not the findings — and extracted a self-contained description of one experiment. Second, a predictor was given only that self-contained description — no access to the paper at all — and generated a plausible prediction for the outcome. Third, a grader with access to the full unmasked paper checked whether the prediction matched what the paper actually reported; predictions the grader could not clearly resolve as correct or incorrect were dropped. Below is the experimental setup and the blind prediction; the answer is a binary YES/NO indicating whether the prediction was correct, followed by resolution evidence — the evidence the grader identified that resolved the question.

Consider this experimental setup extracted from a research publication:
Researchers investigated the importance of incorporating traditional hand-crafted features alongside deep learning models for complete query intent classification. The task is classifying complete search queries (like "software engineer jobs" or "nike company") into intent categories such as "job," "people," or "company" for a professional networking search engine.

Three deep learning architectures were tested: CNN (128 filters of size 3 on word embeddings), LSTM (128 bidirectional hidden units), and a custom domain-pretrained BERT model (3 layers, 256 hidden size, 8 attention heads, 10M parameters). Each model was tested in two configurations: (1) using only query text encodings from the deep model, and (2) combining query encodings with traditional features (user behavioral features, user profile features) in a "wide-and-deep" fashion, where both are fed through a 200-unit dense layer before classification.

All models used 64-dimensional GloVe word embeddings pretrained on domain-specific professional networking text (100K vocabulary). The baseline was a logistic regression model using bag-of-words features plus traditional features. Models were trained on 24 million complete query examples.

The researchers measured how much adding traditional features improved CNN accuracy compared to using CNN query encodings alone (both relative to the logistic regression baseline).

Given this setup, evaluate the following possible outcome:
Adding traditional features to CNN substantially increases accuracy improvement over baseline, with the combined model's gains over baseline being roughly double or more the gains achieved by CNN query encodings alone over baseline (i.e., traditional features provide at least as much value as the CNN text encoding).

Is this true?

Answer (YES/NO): YES